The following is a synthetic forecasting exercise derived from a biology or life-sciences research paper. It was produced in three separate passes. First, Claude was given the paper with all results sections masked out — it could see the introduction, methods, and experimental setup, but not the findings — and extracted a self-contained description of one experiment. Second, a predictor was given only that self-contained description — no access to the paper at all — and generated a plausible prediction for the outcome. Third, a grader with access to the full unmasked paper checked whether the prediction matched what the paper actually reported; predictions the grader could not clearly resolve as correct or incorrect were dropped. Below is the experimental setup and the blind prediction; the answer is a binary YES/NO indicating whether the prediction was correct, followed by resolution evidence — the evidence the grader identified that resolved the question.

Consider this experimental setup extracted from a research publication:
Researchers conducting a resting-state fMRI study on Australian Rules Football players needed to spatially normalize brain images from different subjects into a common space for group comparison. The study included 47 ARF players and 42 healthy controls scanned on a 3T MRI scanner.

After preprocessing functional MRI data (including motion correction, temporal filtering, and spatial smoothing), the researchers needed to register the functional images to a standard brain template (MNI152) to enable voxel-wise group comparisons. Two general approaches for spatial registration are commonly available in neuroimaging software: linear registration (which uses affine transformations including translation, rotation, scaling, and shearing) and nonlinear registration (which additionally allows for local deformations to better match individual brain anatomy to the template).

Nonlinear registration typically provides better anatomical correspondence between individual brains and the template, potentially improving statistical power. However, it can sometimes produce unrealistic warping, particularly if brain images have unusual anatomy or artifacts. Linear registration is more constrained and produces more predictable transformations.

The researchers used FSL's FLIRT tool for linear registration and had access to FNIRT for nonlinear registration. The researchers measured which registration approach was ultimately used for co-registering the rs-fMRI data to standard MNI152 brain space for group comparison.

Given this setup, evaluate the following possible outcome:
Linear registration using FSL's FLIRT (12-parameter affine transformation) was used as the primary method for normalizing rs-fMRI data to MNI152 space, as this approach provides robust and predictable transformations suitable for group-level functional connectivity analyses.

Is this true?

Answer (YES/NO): YES